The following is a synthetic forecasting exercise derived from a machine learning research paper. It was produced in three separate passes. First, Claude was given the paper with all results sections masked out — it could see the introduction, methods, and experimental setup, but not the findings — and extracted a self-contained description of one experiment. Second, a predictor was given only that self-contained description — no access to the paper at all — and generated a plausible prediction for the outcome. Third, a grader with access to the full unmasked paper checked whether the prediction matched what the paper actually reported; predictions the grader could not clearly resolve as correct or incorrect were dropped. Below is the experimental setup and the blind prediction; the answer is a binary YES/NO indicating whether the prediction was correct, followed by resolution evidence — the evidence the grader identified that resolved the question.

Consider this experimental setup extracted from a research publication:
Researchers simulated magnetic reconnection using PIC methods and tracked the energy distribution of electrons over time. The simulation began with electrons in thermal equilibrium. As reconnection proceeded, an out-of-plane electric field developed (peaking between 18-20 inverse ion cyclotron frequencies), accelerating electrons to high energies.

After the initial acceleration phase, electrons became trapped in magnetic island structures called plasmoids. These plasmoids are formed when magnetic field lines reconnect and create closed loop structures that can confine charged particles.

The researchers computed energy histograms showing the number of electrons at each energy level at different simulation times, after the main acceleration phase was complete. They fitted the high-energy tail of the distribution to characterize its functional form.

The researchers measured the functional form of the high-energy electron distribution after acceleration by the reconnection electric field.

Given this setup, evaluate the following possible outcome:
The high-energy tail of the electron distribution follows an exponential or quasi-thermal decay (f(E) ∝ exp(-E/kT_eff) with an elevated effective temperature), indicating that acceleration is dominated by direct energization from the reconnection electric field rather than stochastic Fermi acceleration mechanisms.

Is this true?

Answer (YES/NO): NO